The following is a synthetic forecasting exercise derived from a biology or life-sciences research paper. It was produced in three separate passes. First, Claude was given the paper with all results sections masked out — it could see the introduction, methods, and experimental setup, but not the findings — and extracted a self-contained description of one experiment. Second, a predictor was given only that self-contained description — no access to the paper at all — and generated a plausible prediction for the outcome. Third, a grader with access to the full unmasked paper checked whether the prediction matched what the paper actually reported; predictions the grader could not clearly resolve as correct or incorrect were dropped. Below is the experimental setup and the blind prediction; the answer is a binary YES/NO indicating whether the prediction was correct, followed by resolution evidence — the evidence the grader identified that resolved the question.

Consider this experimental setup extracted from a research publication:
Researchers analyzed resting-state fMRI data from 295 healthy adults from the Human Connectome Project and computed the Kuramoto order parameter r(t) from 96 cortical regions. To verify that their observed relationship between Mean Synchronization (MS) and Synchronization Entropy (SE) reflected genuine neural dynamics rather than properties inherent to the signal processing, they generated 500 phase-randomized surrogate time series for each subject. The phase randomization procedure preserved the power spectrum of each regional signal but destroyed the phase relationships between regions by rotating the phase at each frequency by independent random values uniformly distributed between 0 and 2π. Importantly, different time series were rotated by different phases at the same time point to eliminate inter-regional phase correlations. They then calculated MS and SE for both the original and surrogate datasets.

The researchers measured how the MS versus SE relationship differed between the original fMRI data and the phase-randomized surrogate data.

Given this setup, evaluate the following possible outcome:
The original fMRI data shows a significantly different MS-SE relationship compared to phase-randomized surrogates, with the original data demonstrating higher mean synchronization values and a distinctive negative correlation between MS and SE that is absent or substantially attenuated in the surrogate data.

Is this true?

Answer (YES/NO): NO